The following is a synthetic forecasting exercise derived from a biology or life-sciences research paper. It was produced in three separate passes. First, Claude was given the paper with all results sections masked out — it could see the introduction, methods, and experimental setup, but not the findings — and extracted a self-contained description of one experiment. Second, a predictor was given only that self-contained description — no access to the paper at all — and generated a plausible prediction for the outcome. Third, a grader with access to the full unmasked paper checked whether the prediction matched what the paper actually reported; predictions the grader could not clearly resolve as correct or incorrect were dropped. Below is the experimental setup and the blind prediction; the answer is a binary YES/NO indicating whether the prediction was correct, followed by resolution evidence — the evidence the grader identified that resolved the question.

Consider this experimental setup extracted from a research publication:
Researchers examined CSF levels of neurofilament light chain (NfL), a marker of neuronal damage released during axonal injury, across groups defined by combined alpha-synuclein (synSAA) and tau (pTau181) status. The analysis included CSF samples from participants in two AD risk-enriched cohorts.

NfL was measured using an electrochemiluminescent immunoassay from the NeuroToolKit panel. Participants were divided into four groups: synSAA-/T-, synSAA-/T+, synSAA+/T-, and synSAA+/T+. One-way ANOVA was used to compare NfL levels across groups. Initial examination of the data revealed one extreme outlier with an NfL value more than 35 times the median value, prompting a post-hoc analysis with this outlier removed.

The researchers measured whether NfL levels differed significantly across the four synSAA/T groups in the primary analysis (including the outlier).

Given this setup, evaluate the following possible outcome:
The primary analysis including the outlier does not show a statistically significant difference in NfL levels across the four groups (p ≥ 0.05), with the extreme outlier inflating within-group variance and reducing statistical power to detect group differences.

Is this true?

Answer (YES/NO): YES